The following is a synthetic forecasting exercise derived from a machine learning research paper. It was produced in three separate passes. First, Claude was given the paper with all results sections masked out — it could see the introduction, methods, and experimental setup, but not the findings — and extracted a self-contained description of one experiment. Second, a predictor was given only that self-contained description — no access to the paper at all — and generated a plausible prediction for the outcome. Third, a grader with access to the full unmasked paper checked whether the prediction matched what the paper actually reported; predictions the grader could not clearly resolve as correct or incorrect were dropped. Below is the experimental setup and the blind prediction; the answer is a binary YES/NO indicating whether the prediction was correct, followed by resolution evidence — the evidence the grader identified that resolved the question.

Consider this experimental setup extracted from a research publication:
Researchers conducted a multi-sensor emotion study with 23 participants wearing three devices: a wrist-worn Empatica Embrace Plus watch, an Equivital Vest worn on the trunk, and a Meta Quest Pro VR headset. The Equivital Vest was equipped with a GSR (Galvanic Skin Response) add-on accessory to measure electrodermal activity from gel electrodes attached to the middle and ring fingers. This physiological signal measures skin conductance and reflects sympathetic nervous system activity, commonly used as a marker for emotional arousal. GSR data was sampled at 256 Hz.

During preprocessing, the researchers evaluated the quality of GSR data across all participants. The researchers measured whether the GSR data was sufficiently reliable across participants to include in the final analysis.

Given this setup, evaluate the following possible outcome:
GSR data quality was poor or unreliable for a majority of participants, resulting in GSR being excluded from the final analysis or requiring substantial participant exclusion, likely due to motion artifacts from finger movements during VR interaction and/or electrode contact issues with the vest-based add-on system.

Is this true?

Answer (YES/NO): NO